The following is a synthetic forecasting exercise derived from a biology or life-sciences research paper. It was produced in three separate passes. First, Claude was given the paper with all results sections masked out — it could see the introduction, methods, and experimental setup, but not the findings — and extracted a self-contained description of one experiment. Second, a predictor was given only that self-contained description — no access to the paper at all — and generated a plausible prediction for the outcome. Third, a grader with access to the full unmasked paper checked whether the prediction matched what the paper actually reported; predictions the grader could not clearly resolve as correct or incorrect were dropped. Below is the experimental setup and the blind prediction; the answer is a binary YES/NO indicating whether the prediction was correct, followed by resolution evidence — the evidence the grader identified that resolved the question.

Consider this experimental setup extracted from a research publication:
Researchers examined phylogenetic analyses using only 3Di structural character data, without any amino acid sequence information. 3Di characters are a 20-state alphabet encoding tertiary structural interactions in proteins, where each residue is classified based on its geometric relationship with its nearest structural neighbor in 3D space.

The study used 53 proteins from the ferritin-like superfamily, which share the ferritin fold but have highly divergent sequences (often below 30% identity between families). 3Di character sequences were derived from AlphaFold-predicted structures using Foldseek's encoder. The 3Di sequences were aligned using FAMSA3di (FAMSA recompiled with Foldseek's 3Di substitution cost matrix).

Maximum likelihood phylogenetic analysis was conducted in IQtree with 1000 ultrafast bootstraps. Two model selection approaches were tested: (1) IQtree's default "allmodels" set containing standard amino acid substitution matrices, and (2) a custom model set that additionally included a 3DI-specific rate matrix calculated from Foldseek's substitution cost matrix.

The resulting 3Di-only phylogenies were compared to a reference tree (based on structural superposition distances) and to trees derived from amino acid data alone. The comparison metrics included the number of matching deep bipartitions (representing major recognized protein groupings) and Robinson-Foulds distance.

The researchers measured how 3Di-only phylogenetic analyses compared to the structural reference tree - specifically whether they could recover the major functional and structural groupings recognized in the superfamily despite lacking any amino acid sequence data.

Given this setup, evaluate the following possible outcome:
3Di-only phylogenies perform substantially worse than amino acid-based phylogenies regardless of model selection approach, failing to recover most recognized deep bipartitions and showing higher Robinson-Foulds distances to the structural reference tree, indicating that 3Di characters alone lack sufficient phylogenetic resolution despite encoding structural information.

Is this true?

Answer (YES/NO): YES